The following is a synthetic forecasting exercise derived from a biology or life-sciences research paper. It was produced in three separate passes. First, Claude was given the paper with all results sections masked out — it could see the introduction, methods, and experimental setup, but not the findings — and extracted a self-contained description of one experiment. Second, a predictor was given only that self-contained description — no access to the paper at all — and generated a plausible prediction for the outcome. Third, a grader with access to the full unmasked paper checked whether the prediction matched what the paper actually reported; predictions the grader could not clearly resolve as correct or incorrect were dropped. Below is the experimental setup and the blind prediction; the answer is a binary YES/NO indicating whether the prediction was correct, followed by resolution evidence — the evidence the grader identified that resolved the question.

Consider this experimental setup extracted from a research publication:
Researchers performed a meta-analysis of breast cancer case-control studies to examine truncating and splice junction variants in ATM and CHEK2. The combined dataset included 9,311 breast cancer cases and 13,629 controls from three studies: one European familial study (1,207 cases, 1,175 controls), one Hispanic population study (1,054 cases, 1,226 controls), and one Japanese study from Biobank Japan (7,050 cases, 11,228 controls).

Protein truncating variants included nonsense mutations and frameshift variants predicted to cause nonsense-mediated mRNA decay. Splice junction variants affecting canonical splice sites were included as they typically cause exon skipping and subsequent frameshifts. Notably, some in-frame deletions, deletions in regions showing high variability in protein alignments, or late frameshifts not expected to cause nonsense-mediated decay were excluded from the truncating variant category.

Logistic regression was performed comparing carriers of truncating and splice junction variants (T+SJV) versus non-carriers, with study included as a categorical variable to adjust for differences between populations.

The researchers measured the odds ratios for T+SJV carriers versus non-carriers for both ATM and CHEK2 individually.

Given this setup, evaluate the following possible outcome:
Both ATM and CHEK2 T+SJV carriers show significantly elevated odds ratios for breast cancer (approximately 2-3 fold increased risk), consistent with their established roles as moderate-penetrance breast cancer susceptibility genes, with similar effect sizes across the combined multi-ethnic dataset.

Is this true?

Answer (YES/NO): NO